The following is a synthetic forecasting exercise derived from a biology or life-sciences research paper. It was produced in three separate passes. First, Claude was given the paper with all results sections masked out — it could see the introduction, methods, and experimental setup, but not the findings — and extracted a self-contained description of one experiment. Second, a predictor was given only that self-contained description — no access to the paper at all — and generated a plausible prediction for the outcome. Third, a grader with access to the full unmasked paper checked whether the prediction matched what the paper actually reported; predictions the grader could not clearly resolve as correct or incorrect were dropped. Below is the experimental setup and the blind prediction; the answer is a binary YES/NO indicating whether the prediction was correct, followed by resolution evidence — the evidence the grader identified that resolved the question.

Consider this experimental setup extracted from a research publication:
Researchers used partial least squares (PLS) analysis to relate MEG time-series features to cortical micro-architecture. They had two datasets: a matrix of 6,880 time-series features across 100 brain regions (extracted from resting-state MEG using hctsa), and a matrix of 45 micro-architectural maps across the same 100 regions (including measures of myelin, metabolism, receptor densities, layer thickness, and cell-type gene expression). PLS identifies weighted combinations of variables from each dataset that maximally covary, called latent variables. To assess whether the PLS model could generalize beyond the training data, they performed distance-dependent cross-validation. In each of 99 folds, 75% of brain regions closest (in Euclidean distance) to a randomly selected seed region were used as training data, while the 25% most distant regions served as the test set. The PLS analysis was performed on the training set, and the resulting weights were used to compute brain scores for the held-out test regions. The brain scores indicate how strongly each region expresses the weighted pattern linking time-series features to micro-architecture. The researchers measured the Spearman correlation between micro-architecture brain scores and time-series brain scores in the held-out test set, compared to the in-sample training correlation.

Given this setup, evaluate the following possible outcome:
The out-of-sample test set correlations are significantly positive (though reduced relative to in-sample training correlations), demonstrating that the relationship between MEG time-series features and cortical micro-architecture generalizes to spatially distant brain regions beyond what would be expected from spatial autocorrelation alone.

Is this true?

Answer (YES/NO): YES